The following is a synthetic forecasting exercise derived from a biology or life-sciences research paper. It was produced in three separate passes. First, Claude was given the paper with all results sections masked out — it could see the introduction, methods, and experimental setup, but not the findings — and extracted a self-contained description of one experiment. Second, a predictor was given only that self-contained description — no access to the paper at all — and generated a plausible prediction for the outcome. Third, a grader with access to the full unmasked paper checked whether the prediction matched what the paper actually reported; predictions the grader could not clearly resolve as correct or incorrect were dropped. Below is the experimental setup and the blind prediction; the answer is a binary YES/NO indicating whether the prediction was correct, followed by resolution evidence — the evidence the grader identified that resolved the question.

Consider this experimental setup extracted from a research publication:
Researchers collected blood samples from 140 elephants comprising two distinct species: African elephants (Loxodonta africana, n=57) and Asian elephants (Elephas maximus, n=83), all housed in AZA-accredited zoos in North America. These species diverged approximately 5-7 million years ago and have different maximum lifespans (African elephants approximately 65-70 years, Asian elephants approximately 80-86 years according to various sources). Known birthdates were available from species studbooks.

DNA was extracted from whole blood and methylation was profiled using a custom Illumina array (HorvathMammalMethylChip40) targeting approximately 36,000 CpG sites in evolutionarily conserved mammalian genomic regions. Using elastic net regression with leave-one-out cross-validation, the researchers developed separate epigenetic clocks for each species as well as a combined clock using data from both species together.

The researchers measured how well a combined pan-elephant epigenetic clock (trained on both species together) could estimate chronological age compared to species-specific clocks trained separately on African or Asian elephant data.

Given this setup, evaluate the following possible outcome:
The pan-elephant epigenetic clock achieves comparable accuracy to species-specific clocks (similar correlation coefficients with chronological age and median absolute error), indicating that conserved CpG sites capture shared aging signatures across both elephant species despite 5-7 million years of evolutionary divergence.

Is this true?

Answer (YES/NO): YES